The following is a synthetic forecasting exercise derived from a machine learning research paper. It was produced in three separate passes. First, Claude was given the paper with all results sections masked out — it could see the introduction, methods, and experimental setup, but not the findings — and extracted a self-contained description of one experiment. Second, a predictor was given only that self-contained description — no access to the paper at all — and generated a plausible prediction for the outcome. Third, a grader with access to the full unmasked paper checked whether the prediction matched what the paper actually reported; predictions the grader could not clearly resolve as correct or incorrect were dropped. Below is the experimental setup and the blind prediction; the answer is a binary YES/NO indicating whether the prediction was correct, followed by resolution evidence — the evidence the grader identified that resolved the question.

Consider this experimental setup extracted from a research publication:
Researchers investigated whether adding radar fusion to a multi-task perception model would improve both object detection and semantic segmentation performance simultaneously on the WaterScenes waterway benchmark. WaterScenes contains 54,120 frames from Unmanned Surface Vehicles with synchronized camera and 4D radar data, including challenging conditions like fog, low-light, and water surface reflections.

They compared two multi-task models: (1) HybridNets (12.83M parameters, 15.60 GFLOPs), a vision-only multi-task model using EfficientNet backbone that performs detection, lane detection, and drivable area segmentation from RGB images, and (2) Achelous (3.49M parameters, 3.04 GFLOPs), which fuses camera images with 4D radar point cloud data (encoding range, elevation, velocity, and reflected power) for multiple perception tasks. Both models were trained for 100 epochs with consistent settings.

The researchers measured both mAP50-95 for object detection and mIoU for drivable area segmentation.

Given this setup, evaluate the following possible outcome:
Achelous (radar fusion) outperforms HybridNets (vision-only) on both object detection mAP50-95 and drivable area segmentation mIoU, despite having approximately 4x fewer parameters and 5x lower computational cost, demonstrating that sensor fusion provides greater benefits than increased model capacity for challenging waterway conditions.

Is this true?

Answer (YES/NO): YES